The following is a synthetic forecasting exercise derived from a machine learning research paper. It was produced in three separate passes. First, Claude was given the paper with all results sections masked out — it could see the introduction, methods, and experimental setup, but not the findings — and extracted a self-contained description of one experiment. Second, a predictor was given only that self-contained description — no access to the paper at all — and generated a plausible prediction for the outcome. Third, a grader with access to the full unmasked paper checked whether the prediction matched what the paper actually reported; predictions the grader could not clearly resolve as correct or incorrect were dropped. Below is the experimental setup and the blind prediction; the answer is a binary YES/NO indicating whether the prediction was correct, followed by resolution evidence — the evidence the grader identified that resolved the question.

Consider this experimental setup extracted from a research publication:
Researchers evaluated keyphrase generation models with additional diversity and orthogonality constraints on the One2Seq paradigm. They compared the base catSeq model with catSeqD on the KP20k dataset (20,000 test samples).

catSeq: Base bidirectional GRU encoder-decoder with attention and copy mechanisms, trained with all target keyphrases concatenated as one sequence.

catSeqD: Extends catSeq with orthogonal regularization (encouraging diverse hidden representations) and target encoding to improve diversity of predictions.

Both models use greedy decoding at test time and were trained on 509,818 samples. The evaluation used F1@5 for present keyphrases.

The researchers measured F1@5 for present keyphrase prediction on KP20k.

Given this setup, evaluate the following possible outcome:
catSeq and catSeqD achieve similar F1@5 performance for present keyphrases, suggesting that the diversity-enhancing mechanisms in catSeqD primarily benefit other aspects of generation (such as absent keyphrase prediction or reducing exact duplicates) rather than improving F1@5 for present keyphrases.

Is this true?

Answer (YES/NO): NO